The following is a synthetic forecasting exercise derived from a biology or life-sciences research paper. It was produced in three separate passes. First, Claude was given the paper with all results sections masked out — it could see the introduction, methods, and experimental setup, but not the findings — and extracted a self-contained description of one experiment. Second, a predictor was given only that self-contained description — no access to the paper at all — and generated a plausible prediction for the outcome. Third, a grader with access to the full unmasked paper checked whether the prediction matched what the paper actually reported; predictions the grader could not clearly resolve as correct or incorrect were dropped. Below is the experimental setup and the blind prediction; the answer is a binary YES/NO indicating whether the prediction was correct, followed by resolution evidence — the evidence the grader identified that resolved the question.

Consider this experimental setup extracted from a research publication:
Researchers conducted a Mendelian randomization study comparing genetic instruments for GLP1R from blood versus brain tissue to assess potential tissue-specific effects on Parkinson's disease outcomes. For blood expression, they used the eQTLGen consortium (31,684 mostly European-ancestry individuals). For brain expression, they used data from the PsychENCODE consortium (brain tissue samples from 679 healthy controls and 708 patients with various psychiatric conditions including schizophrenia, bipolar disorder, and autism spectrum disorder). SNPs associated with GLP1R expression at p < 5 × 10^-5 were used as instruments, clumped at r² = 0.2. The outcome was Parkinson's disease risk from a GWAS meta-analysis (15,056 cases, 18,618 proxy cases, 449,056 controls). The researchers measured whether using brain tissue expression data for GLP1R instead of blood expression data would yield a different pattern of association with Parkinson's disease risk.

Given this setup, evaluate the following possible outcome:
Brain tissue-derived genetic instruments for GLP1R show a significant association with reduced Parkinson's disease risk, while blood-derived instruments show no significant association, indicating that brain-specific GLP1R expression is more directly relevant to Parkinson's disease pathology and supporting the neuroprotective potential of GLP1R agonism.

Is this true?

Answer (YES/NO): NO